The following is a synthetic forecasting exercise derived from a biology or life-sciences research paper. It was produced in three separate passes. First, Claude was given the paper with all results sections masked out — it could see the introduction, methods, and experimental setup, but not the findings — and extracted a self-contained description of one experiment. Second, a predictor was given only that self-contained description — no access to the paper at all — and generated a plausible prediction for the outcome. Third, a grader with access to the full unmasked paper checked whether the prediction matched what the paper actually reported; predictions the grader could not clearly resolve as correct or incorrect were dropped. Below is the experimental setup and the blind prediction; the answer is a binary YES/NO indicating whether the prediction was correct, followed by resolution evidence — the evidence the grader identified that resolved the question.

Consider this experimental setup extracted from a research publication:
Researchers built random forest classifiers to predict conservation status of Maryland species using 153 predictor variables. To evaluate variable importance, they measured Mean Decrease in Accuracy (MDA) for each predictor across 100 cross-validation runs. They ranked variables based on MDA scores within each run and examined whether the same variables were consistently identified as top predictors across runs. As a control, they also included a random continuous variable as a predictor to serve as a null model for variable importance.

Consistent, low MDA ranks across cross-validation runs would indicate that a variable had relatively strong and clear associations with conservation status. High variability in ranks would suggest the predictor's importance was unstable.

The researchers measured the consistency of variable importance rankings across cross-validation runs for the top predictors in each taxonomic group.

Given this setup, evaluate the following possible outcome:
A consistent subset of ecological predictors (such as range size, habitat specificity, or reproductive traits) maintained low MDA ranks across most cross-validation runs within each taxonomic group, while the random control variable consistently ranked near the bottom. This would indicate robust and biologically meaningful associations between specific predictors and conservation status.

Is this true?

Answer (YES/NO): NO